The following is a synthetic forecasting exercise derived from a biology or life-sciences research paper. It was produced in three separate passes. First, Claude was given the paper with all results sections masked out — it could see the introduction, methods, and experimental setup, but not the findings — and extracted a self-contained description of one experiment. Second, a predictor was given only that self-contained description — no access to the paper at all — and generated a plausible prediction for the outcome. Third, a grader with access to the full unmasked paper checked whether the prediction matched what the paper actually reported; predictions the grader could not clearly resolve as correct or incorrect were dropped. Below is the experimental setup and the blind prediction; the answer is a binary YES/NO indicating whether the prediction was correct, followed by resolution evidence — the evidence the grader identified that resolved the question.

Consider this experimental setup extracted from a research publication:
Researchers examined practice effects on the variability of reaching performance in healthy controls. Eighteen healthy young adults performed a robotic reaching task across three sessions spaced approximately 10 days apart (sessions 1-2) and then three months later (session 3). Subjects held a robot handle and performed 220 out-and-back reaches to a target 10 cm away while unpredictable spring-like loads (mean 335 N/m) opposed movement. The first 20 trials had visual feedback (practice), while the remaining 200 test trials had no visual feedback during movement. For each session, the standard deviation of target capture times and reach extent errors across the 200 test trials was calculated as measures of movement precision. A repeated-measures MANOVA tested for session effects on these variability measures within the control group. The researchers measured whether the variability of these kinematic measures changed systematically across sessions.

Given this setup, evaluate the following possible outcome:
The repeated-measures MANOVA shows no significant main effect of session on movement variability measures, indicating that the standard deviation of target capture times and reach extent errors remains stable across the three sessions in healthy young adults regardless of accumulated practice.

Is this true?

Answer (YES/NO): NO